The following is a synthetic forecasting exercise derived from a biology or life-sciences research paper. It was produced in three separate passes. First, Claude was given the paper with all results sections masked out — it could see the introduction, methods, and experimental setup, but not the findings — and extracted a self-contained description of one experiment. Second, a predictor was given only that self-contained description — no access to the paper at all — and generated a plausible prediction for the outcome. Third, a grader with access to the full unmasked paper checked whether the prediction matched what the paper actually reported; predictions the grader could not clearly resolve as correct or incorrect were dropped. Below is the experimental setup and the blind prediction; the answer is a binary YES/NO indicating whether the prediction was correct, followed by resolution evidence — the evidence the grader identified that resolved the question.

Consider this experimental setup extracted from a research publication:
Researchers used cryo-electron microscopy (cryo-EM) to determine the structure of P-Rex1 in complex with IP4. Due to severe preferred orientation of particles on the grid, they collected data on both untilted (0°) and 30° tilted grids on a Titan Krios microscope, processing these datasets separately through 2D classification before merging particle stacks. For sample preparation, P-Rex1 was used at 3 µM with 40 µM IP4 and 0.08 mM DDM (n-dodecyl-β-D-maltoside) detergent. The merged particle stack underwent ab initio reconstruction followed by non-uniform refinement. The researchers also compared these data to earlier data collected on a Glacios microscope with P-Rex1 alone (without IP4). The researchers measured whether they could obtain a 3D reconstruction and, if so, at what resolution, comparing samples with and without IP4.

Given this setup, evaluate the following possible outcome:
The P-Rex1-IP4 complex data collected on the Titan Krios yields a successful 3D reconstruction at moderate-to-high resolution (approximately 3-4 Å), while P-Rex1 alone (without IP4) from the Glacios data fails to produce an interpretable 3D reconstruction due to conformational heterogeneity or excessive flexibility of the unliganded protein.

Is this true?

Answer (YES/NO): NO